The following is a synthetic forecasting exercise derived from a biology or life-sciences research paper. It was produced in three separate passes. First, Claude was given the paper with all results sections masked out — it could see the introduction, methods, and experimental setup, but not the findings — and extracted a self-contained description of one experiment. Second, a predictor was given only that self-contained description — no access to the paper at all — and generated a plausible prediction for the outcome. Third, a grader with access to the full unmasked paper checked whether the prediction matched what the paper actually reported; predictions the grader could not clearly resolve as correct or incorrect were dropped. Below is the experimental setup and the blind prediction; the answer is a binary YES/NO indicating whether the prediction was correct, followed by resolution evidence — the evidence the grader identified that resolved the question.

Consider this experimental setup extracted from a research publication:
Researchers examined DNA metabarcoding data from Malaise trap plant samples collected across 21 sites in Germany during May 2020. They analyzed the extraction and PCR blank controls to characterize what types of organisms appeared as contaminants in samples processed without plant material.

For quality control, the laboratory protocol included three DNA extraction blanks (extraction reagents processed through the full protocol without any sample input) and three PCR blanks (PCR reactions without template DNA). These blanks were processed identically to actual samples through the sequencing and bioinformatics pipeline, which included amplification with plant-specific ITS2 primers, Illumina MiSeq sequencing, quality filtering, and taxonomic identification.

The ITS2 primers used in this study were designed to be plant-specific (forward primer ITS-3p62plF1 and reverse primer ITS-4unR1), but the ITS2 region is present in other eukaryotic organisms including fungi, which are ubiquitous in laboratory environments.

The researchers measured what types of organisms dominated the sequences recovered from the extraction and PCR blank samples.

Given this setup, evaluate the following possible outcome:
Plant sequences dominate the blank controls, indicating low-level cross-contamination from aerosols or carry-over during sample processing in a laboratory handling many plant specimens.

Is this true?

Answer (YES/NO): NO